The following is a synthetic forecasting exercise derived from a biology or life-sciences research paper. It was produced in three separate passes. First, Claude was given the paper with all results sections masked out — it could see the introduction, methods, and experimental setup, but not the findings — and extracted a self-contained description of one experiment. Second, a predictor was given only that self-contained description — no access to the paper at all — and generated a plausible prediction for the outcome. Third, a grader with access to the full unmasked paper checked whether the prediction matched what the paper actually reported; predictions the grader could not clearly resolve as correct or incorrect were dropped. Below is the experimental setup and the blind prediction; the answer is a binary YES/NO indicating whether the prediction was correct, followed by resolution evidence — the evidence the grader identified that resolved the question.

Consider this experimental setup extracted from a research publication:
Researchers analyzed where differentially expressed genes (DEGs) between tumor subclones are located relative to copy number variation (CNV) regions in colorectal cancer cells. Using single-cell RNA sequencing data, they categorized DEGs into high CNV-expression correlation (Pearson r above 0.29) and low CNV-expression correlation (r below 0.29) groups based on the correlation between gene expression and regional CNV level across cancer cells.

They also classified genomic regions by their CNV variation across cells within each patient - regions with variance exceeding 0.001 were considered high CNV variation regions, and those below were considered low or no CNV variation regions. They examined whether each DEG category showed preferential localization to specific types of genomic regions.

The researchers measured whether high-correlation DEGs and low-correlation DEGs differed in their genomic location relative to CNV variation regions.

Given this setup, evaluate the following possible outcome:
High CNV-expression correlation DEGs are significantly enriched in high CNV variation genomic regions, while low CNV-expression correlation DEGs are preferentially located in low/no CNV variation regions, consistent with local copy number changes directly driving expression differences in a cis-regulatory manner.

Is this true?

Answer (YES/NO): YES